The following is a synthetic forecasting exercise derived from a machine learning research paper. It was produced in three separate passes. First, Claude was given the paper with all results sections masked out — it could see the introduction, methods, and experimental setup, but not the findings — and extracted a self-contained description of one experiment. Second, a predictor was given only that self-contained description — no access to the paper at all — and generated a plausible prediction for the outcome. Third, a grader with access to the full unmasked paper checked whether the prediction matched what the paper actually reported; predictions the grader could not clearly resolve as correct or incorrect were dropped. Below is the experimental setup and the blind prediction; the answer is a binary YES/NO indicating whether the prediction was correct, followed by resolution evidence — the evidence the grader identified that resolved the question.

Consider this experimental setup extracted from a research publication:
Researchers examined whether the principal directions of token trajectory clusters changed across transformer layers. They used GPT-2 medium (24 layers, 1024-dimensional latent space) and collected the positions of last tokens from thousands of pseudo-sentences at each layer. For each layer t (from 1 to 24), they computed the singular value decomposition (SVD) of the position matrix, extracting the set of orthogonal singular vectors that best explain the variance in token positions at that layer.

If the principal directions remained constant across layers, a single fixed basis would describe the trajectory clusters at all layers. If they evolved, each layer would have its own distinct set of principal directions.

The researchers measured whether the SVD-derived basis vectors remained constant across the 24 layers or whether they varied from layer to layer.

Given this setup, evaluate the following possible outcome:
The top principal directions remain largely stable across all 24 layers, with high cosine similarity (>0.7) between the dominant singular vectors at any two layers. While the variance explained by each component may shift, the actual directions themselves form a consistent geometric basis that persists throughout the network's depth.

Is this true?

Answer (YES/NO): NO